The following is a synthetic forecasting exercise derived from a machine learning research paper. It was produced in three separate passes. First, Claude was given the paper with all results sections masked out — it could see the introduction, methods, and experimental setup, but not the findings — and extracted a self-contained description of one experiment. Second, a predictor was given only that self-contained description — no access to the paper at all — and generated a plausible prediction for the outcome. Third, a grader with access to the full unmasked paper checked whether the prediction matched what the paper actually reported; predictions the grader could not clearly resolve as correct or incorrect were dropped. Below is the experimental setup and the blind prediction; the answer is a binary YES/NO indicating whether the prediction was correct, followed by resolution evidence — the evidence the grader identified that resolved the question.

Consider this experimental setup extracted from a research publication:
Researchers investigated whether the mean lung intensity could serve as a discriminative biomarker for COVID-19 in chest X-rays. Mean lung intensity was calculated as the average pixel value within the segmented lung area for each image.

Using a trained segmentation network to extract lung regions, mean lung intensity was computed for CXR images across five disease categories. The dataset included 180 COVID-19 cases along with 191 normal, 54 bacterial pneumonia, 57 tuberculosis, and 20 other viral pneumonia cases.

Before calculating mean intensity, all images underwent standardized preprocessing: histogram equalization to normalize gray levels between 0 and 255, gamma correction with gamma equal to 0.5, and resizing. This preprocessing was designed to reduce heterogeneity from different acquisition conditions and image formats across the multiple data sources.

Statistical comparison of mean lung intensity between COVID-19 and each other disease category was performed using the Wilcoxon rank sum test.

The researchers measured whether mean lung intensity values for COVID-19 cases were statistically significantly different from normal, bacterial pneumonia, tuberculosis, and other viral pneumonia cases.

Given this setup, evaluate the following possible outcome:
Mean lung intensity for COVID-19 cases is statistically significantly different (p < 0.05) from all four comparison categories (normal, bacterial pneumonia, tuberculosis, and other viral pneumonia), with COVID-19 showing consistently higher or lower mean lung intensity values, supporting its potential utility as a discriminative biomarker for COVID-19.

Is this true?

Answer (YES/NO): NO